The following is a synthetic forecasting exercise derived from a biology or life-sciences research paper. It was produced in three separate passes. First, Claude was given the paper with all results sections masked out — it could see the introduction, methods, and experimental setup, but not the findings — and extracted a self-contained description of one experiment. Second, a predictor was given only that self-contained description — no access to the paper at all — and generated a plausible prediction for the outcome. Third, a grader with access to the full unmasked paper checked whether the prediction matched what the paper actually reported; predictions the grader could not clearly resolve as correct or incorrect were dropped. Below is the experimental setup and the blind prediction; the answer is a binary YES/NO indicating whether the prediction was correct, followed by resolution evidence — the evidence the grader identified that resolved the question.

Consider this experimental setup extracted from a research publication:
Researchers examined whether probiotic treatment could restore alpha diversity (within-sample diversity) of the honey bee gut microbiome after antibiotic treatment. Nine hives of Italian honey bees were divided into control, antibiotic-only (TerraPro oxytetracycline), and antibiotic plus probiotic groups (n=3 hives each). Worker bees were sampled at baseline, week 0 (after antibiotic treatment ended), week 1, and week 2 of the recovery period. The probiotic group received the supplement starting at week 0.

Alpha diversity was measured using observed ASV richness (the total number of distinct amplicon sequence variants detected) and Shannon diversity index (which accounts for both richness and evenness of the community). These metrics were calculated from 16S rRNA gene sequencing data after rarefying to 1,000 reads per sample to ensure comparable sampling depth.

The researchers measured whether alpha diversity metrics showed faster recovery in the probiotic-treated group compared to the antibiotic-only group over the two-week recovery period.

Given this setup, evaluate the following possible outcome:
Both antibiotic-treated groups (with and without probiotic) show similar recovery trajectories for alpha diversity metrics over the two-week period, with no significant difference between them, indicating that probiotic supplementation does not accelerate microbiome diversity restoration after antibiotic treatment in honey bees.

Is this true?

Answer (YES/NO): NO